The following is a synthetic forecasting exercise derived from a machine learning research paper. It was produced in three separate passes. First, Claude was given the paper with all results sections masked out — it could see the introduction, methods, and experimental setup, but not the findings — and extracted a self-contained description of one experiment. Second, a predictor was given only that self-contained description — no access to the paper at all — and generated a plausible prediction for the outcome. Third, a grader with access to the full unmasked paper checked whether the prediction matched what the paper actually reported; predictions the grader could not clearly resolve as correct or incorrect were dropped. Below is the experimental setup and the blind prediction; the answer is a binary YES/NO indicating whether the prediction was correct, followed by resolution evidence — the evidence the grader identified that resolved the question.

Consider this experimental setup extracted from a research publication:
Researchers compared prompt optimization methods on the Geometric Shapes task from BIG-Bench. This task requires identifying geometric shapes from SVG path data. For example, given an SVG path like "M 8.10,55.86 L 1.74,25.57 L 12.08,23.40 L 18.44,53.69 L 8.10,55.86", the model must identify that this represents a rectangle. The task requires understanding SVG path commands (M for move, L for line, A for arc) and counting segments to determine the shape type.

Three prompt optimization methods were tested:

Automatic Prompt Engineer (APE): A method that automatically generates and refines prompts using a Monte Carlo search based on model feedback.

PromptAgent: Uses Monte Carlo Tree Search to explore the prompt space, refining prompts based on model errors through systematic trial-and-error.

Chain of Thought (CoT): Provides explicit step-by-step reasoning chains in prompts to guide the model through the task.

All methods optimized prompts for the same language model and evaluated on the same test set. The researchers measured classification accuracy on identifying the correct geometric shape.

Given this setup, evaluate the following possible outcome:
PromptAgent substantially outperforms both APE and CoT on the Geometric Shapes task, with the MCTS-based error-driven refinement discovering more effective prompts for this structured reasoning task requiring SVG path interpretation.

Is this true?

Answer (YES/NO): NO